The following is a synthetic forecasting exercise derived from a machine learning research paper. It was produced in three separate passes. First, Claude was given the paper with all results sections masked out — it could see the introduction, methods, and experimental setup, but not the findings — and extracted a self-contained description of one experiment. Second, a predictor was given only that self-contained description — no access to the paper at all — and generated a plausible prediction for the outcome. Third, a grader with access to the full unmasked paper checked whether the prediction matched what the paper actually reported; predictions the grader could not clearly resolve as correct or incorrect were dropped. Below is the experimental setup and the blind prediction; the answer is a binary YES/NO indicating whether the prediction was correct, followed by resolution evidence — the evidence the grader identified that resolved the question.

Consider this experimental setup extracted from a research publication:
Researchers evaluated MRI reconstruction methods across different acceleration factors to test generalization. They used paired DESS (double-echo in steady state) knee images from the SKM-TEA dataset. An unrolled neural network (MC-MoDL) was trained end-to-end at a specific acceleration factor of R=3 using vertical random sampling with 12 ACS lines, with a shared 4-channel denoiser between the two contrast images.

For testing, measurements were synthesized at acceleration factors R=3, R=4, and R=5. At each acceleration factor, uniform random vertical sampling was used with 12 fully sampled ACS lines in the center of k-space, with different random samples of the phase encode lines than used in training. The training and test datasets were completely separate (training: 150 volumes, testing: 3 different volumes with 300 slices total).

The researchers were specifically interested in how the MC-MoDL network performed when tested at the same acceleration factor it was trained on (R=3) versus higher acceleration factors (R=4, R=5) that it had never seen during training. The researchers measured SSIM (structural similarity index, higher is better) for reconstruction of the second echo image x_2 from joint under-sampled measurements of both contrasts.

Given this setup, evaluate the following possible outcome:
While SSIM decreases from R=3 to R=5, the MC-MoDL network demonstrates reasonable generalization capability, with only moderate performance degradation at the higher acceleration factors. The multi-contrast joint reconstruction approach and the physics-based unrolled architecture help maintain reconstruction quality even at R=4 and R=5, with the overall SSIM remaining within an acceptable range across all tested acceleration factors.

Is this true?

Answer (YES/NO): NO